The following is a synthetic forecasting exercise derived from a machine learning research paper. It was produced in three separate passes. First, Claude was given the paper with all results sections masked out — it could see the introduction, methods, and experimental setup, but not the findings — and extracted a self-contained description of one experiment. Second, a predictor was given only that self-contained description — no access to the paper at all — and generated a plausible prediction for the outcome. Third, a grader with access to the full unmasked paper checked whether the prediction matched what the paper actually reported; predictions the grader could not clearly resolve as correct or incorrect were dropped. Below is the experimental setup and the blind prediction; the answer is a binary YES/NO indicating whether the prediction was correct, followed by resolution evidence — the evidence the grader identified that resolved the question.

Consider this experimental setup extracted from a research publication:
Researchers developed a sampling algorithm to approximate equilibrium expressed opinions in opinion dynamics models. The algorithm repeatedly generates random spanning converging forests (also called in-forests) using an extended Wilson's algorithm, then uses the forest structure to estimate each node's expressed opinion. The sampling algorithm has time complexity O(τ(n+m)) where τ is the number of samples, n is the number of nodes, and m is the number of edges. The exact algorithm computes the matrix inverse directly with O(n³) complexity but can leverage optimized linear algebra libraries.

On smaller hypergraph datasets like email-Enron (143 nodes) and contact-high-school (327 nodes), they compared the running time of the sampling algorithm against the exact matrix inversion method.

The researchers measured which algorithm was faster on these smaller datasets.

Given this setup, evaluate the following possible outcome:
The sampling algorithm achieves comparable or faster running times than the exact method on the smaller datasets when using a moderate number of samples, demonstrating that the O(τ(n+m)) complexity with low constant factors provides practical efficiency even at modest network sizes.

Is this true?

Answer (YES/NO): NO